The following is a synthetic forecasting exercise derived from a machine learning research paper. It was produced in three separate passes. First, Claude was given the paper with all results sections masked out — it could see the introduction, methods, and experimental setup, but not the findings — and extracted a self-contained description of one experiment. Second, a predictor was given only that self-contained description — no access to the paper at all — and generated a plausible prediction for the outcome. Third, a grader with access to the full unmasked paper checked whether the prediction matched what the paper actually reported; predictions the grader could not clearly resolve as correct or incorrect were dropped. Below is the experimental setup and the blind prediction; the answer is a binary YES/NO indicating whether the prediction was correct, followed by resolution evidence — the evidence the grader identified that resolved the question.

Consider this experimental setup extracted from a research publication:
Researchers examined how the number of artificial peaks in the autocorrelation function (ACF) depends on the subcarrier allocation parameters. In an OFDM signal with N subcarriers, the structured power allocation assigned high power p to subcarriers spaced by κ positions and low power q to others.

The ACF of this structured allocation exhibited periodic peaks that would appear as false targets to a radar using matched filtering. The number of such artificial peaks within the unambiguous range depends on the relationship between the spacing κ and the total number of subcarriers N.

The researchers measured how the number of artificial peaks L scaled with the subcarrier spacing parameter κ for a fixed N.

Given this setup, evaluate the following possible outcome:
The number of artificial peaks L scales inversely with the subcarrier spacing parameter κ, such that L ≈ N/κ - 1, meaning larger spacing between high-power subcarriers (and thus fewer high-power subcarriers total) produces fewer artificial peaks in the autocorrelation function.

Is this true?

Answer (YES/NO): NO